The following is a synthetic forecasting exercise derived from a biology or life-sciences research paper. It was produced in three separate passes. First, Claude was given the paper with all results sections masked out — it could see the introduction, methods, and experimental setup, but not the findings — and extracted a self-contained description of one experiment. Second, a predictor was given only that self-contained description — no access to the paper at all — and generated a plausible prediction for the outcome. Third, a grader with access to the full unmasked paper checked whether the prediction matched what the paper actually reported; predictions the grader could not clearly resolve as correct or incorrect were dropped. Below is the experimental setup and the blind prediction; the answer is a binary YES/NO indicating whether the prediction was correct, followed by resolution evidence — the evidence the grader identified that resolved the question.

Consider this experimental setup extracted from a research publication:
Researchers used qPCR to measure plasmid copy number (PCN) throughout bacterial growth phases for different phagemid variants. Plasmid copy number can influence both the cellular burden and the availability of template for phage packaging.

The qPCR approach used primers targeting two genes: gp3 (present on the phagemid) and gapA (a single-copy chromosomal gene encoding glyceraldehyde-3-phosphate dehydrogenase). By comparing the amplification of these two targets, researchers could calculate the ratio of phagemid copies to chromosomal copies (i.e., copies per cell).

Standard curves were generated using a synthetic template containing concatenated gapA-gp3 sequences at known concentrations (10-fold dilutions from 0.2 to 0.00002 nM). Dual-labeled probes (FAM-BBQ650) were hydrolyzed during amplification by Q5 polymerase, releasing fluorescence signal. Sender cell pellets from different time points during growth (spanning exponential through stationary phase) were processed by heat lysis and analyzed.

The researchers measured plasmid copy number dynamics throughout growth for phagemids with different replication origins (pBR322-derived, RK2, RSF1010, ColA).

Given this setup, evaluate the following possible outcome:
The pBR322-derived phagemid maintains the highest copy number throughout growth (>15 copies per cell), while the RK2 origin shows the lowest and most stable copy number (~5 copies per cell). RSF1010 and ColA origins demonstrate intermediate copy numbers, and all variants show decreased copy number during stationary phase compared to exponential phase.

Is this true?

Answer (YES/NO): NO